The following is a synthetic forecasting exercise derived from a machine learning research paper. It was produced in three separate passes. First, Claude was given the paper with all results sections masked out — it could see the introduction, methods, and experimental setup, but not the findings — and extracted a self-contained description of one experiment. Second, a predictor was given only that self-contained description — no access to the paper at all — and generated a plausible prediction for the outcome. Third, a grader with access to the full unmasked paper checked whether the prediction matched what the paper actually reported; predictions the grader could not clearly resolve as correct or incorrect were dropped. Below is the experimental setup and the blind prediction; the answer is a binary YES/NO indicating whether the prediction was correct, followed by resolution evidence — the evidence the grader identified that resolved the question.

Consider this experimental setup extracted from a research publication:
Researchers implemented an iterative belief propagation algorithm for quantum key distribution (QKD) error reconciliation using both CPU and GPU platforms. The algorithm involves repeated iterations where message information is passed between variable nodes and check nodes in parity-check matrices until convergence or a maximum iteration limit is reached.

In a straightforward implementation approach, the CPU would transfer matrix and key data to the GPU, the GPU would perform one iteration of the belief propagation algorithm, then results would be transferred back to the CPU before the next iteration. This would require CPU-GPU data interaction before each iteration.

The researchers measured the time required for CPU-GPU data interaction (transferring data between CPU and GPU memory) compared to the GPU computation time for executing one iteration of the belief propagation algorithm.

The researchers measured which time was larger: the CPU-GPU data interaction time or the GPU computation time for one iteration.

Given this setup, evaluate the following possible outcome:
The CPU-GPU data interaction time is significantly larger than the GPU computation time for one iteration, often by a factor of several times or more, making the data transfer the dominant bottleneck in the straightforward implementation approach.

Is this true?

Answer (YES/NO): NO